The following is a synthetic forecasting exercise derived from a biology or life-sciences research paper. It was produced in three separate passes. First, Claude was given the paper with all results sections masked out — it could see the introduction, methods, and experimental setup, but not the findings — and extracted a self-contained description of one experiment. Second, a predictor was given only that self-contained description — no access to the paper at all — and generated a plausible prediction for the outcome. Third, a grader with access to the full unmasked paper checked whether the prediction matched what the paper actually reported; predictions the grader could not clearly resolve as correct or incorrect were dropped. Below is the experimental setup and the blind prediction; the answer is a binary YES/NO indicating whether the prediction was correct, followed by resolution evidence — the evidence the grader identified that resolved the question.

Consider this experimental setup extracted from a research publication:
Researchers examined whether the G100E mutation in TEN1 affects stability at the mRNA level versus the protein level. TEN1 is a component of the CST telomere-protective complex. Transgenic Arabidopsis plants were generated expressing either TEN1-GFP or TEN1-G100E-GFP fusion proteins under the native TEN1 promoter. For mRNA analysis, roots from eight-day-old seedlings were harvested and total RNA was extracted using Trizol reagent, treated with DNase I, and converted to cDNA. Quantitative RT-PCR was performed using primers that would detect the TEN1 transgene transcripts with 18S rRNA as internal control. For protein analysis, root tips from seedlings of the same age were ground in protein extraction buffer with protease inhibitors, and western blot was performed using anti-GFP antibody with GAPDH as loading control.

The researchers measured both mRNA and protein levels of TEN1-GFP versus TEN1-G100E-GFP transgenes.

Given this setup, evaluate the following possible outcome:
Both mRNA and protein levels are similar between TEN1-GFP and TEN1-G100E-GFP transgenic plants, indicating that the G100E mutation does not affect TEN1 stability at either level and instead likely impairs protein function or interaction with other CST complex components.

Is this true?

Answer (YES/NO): NO